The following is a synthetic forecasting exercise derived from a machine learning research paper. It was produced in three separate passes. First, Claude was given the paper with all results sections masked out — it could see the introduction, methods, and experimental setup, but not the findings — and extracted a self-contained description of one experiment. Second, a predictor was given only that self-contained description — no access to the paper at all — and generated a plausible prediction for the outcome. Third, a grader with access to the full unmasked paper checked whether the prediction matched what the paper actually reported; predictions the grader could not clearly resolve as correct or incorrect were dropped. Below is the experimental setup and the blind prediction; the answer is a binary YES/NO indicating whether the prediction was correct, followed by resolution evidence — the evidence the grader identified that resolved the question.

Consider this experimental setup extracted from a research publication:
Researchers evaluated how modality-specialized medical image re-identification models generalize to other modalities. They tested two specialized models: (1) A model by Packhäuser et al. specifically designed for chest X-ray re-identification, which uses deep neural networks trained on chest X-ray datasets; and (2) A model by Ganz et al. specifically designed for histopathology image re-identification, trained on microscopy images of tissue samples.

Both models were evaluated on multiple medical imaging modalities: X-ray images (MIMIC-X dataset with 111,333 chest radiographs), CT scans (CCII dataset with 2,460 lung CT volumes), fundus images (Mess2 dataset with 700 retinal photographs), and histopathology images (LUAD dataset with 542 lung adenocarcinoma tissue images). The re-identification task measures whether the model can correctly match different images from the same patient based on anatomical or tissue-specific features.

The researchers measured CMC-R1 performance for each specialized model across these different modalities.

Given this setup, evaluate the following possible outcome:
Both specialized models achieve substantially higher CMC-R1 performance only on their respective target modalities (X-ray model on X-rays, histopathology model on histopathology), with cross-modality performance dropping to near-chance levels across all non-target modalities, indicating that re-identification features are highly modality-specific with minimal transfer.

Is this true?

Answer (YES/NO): NO